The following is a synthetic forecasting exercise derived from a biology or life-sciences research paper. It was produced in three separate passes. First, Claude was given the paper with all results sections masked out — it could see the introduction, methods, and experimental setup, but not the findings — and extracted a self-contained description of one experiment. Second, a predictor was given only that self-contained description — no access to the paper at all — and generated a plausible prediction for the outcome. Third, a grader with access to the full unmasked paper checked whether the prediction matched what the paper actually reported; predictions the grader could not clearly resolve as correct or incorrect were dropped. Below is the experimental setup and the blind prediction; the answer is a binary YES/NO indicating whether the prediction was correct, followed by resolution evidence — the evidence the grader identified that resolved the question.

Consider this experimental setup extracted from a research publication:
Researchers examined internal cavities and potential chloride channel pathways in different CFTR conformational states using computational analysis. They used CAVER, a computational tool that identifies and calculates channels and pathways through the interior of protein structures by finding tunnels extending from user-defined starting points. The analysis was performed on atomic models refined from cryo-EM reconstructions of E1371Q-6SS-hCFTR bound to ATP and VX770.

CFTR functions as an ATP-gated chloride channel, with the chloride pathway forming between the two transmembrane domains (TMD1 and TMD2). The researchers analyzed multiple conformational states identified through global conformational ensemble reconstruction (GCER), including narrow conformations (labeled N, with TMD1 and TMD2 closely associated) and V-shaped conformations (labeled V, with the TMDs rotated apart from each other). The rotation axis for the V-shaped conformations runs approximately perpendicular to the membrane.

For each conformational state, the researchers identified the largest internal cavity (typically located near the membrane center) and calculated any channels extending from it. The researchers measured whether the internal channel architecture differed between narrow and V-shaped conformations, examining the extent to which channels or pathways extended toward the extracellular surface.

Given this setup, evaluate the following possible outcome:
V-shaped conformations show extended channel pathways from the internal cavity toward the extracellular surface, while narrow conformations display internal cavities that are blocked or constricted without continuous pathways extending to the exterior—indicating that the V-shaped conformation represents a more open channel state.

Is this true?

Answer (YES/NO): NO